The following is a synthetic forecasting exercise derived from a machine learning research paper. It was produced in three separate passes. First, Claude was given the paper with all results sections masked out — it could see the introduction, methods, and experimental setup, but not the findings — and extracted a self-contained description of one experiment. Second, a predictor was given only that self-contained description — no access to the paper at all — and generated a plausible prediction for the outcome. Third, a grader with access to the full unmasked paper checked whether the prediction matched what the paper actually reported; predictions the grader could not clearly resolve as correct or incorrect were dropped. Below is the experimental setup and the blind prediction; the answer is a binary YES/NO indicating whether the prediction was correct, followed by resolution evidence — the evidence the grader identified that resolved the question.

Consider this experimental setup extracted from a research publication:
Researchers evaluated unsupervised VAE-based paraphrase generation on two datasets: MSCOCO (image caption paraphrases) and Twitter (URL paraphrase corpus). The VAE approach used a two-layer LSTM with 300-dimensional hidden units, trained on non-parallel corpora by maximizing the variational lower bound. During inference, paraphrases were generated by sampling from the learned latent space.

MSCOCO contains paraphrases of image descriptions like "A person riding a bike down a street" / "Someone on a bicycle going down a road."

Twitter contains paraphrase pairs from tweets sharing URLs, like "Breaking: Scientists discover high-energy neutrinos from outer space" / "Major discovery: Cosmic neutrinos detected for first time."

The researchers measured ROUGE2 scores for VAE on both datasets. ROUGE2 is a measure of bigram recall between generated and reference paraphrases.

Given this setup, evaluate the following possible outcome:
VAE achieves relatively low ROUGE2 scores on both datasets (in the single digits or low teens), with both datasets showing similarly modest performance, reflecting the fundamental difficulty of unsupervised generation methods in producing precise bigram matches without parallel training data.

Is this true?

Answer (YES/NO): NO